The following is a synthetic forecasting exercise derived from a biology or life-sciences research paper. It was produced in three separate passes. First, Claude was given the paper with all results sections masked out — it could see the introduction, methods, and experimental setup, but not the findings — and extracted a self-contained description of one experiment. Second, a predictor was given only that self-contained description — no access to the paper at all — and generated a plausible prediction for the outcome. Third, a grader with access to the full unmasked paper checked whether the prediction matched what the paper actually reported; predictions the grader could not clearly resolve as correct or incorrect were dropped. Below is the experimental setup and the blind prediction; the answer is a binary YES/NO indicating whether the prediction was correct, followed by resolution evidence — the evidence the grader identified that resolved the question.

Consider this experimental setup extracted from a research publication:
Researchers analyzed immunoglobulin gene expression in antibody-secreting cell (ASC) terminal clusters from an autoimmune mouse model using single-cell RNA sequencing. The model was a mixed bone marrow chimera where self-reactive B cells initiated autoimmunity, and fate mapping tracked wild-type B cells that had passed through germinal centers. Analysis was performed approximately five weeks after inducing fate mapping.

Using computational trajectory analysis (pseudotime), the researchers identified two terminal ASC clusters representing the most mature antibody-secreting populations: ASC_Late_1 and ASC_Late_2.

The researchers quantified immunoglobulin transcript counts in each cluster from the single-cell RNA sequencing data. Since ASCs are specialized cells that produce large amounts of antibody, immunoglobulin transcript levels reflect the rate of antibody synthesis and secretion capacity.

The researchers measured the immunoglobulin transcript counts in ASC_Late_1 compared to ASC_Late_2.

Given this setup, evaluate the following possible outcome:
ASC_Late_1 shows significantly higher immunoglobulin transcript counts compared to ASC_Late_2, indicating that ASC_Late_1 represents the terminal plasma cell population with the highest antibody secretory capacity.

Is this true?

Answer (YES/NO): NO